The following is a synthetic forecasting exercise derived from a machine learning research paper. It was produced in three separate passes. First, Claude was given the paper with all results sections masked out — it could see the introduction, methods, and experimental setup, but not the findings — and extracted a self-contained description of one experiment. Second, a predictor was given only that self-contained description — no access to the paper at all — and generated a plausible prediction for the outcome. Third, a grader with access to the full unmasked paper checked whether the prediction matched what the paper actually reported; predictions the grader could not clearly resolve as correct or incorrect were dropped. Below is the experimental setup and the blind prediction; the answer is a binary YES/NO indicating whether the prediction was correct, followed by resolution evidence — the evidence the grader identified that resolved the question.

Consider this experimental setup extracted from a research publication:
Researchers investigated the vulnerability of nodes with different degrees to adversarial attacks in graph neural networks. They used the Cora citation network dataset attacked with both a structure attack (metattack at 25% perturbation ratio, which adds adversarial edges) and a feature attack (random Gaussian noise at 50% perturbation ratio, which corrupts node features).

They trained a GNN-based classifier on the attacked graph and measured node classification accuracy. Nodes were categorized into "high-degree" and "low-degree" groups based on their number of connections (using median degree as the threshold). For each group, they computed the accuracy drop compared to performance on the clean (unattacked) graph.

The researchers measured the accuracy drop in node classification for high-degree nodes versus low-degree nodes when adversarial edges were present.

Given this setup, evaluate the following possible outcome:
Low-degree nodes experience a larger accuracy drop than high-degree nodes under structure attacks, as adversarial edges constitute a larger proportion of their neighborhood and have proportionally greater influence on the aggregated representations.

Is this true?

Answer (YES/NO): YES